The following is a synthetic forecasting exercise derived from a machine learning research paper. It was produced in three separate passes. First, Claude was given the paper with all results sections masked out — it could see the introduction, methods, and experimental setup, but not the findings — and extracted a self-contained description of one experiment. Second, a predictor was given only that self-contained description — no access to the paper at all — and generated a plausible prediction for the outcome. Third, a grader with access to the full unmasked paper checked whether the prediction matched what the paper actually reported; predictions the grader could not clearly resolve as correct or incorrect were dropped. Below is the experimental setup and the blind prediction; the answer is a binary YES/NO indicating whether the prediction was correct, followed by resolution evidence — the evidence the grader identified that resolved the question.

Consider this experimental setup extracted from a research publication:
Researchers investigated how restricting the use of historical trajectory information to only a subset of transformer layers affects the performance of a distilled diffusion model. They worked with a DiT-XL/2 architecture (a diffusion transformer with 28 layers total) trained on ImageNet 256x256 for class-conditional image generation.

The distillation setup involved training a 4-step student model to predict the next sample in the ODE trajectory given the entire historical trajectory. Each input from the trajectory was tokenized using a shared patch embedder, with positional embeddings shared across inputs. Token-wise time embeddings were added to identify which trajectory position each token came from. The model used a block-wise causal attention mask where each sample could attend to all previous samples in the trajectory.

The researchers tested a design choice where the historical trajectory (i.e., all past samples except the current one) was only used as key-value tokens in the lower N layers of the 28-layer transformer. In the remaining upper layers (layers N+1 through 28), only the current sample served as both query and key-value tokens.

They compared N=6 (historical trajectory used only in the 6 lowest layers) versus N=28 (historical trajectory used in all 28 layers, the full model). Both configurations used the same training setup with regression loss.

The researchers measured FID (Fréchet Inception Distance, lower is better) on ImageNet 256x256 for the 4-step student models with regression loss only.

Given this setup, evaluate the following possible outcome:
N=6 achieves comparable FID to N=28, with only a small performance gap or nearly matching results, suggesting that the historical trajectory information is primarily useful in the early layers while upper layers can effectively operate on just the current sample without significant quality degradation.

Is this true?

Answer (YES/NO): NO